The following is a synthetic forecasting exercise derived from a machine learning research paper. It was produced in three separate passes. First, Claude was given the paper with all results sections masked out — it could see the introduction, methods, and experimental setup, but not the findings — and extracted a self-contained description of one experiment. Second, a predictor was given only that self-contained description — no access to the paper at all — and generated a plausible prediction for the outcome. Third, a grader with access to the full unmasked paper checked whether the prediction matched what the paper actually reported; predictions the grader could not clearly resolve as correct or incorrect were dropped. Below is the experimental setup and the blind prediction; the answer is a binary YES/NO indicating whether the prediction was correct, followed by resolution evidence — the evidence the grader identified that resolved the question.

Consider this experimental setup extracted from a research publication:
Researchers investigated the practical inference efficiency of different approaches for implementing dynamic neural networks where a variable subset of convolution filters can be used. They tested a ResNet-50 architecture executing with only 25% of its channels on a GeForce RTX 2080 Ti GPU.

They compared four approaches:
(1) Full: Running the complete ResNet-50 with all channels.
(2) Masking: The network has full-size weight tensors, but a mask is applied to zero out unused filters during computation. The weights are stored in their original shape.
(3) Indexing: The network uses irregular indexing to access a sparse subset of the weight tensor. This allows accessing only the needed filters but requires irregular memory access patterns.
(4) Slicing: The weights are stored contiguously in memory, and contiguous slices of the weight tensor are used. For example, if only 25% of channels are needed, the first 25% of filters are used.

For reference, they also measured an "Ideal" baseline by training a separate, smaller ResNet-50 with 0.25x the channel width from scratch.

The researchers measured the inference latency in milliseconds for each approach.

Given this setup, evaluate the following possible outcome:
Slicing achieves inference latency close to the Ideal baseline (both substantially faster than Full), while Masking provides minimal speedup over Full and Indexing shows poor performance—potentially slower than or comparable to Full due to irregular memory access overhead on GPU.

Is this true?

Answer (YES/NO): YES